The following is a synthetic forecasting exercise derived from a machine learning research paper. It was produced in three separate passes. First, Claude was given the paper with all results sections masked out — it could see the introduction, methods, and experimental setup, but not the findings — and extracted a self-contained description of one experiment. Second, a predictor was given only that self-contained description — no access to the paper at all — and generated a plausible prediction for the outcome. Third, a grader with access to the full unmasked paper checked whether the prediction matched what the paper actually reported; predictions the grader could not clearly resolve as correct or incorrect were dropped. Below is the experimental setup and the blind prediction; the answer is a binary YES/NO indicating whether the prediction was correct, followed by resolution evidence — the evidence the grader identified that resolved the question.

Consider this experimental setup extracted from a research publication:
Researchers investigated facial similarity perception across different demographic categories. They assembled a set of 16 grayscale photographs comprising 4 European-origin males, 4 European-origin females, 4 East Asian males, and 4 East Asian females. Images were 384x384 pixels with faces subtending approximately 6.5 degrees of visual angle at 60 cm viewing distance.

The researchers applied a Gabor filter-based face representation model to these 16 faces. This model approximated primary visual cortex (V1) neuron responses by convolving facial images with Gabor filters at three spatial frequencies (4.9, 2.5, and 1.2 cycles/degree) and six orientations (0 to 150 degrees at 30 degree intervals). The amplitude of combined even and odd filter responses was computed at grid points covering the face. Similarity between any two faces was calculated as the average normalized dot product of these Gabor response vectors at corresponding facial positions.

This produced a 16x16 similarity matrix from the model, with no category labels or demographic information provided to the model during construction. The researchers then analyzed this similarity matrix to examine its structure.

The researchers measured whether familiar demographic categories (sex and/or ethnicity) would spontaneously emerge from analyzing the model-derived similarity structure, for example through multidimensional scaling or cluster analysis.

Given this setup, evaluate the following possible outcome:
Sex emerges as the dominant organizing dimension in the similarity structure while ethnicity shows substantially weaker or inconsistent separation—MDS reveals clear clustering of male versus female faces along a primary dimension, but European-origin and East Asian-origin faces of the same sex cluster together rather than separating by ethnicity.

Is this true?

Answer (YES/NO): NO